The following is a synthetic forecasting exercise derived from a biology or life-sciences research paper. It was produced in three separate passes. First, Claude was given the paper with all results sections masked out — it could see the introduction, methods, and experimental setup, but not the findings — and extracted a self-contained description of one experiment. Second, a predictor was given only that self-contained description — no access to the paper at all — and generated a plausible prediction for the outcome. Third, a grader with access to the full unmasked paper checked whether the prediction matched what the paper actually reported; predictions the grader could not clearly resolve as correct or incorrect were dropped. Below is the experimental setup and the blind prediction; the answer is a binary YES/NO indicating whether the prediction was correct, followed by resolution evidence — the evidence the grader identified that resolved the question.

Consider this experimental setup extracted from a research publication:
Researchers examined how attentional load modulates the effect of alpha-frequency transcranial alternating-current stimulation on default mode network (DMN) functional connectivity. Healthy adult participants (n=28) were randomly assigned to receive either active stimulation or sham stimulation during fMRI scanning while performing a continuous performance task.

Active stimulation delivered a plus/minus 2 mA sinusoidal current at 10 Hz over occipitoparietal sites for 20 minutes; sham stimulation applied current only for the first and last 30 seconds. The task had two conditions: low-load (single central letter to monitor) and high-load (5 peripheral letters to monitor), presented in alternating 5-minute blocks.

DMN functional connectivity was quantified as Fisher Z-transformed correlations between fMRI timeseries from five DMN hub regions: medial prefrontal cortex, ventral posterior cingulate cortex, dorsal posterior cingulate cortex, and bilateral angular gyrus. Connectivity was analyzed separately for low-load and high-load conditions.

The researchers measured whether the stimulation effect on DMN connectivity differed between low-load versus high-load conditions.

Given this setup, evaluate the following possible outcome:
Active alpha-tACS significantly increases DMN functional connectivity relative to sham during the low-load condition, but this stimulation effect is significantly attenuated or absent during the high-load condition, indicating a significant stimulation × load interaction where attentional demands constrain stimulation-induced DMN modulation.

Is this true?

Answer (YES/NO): NO